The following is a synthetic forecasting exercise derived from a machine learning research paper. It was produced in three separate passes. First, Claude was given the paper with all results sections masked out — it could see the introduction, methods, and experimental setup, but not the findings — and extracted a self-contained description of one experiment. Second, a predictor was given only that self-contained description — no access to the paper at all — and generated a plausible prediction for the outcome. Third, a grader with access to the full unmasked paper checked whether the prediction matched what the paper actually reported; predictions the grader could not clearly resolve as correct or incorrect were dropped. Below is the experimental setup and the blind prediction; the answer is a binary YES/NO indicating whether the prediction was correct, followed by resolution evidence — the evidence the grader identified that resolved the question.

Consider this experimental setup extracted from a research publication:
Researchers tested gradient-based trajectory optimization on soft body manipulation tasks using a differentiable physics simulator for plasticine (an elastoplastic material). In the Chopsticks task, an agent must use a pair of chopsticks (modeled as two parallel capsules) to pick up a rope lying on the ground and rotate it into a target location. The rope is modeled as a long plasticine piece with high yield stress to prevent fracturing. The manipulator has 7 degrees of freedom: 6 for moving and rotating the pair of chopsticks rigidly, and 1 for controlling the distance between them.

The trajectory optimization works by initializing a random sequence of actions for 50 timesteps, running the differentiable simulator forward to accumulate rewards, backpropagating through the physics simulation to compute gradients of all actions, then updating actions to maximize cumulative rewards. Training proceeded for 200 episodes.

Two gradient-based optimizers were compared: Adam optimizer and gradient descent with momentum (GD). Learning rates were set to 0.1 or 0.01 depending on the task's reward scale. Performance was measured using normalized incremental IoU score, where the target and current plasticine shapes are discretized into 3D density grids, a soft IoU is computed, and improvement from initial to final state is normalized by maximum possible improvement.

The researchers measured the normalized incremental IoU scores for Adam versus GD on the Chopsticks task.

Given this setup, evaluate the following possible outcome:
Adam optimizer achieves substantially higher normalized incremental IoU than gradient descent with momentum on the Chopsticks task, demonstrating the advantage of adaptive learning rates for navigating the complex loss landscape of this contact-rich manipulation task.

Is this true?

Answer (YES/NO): YES